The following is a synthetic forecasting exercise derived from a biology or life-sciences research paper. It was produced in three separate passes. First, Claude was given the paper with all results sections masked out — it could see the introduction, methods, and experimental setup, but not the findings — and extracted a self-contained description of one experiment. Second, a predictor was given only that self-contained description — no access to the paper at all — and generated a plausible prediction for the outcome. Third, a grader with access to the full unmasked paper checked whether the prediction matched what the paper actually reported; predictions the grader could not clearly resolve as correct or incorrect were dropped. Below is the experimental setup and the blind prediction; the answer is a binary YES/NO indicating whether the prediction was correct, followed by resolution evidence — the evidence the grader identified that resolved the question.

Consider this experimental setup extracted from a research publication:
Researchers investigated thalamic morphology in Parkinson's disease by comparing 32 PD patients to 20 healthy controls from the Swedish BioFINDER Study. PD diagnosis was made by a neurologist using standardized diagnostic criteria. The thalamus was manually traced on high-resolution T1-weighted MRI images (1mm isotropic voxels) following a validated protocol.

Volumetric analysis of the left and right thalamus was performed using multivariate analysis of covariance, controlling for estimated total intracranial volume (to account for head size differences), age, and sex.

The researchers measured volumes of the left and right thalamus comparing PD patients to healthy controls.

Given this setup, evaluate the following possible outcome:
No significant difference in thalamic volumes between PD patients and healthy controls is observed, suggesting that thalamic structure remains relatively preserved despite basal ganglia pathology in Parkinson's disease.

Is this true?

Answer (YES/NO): YES